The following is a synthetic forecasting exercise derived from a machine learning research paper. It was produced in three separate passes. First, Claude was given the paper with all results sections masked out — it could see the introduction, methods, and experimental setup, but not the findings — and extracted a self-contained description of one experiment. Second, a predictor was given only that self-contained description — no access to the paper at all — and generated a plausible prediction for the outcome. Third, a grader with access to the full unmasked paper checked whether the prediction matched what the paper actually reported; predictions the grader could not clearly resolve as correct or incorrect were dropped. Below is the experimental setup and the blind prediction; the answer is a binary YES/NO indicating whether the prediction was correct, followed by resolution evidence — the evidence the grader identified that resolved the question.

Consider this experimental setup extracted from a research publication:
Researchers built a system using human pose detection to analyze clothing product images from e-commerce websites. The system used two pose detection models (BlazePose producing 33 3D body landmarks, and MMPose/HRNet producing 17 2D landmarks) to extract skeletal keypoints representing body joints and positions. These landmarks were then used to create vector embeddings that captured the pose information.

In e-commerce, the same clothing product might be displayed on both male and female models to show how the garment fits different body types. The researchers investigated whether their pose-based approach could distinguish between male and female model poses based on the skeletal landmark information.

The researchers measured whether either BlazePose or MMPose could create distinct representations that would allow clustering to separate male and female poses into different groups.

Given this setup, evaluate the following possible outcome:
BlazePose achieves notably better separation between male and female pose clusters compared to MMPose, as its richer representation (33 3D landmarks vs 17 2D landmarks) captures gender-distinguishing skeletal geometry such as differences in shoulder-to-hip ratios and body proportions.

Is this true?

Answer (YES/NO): NO